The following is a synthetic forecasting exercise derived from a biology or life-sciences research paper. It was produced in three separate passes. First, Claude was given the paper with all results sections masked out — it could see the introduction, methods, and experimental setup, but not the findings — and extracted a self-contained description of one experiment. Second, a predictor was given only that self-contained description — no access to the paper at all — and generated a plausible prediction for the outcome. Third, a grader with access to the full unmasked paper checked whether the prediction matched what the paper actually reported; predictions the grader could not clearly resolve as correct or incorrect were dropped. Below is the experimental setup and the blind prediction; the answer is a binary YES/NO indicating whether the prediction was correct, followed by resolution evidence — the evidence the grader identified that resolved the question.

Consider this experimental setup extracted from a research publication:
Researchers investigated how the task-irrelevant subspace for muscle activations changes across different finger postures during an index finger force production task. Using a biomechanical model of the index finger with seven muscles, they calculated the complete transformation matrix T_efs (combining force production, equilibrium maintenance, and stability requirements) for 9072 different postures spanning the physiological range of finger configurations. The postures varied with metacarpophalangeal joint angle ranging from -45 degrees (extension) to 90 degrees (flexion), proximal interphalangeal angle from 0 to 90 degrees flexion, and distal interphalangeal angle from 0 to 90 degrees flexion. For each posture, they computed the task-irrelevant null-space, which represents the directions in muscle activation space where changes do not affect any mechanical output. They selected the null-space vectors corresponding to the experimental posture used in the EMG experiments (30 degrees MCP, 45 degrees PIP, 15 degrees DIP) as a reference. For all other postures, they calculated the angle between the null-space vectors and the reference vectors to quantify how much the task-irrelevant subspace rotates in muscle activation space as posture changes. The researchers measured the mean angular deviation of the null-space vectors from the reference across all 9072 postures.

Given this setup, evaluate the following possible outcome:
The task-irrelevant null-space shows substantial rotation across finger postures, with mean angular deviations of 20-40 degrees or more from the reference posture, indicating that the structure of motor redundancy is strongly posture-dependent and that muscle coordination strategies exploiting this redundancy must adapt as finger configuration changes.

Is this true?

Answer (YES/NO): YES